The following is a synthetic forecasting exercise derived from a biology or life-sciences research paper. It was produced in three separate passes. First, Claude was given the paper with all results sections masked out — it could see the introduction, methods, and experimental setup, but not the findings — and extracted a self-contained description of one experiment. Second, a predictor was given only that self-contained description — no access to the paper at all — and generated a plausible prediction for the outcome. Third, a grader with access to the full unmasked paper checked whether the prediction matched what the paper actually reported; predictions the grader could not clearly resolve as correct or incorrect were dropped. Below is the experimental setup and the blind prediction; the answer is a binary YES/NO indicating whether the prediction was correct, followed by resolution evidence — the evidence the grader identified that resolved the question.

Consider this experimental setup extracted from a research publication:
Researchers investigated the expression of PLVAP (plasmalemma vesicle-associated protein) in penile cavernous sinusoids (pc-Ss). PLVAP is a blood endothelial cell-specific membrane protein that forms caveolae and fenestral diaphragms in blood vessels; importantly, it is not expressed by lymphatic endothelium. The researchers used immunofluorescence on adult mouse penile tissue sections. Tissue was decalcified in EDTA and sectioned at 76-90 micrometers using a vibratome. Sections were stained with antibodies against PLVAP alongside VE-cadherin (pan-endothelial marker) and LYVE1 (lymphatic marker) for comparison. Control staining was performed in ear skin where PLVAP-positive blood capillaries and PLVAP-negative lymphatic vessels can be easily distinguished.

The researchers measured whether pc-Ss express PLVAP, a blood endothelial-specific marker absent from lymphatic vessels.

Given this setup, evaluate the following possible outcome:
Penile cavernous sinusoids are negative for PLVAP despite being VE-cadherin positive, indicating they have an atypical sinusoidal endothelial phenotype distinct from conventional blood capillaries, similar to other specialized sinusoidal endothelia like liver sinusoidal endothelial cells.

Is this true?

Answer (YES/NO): NO